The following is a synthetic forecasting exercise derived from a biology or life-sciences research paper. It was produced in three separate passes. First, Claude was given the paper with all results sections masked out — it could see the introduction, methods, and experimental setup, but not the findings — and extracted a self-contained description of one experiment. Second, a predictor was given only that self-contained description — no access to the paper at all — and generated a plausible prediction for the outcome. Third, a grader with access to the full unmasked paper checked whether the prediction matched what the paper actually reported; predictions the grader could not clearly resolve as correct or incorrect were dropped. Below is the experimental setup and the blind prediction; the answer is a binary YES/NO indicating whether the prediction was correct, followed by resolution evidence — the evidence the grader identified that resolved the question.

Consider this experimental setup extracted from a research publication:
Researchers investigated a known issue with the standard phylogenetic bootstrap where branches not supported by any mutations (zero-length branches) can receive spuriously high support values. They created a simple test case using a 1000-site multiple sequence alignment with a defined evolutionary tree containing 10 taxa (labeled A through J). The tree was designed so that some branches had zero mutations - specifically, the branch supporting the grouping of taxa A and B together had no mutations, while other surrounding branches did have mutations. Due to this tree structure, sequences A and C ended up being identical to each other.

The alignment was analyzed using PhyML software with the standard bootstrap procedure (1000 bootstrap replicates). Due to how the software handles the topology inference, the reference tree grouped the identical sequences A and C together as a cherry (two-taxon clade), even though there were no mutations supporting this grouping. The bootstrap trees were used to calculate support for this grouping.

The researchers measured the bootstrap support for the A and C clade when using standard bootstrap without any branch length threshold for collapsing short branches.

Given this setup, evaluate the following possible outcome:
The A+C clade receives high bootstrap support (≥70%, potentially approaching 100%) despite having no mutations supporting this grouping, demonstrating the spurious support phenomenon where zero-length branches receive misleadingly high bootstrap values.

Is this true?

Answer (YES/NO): YES